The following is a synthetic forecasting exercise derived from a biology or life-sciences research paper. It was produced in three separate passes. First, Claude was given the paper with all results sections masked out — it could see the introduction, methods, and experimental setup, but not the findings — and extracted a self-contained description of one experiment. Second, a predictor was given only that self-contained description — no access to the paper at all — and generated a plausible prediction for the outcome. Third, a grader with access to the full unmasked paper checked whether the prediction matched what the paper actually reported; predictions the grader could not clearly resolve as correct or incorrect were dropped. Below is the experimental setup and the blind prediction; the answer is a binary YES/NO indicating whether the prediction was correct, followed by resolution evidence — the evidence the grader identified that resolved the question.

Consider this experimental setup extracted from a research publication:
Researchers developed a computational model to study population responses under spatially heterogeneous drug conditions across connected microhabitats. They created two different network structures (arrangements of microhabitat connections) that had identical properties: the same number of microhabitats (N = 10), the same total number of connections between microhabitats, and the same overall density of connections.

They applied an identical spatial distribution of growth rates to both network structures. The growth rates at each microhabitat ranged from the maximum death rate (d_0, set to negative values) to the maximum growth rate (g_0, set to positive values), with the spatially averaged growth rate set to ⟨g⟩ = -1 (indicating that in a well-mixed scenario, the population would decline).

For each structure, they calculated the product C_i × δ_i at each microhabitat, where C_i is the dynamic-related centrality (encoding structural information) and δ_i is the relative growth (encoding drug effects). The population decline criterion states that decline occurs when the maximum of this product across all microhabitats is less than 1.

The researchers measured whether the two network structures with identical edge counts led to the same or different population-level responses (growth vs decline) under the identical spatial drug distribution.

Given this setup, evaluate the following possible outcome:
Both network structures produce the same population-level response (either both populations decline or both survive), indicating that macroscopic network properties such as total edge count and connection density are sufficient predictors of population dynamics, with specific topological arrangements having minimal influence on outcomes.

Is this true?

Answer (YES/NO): NO